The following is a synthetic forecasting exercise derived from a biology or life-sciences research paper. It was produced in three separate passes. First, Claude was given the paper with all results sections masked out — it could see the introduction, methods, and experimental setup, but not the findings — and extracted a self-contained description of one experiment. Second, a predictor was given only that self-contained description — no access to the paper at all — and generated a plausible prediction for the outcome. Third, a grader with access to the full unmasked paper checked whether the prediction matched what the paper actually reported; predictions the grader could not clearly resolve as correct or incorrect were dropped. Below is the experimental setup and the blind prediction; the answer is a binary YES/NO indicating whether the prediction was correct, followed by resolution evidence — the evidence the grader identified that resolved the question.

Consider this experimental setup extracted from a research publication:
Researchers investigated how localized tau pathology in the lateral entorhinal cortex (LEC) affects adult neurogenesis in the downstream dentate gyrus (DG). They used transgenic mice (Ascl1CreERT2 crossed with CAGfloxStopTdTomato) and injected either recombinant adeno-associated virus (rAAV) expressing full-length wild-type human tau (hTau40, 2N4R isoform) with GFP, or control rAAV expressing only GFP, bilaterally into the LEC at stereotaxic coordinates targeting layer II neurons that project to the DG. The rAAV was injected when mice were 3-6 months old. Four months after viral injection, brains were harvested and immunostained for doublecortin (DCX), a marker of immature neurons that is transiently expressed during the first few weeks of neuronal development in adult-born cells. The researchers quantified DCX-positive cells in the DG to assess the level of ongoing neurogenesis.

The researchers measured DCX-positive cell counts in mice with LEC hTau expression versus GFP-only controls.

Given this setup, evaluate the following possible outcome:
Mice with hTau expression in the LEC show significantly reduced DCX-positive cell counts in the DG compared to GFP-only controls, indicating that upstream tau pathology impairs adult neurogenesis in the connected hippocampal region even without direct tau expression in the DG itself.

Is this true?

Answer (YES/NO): NO